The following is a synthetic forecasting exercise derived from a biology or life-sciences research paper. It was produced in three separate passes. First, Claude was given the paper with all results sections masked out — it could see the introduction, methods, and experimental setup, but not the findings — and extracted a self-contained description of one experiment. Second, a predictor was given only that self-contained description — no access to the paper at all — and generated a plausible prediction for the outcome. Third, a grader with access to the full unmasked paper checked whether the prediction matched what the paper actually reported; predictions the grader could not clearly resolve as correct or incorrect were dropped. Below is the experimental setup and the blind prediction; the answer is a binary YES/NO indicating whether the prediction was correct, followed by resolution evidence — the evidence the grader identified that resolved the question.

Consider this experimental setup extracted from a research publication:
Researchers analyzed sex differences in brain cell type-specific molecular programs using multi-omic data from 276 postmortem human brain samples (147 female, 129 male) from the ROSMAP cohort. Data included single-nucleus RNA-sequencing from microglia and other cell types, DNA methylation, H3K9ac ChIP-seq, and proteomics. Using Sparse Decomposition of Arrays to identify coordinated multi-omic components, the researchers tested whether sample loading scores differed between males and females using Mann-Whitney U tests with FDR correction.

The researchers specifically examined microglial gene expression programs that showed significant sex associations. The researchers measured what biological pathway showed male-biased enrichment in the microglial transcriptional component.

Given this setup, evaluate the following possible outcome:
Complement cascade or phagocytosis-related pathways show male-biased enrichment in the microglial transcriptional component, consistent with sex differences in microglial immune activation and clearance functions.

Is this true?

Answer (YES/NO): NO